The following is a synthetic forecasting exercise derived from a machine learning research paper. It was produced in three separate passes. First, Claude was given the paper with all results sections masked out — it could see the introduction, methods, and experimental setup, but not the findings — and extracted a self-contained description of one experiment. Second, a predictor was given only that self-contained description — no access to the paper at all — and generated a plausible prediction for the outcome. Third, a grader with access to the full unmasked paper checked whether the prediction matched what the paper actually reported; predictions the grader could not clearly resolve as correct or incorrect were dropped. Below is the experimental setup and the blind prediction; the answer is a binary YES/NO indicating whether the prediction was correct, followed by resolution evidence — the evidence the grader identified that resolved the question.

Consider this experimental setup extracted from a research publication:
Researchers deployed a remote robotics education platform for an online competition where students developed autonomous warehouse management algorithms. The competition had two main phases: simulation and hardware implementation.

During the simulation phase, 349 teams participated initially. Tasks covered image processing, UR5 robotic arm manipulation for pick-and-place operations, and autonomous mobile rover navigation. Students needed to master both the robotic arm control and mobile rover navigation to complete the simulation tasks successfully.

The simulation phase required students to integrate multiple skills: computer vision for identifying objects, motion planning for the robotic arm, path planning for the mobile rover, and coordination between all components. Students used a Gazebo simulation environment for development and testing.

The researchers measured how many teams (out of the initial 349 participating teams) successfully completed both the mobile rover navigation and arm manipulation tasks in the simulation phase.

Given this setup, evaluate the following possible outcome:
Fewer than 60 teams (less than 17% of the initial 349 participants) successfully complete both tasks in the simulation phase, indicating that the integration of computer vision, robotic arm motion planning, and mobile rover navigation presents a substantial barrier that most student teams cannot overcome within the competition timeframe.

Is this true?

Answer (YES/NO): NO